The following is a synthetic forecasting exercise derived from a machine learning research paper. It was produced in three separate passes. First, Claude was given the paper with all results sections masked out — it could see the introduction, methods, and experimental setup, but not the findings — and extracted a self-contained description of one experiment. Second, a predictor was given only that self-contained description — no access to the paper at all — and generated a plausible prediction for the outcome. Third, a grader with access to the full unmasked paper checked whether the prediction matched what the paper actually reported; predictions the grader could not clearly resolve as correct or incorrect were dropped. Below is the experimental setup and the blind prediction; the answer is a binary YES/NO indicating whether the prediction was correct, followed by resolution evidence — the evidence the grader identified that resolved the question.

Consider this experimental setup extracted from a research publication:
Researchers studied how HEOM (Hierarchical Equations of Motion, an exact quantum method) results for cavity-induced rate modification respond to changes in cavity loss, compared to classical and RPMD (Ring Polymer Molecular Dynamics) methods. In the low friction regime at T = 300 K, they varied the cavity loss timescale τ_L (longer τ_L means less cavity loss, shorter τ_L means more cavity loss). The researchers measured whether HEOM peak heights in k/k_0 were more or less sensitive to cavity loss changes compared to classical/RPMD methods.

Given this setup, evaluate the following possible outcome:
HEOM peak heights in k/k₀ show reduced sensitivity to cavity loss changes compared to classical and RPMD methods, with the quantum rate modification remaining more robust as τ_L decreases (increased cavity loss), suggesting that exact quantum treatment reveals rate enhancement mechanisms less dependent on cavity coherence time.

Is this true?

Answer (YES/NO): NO